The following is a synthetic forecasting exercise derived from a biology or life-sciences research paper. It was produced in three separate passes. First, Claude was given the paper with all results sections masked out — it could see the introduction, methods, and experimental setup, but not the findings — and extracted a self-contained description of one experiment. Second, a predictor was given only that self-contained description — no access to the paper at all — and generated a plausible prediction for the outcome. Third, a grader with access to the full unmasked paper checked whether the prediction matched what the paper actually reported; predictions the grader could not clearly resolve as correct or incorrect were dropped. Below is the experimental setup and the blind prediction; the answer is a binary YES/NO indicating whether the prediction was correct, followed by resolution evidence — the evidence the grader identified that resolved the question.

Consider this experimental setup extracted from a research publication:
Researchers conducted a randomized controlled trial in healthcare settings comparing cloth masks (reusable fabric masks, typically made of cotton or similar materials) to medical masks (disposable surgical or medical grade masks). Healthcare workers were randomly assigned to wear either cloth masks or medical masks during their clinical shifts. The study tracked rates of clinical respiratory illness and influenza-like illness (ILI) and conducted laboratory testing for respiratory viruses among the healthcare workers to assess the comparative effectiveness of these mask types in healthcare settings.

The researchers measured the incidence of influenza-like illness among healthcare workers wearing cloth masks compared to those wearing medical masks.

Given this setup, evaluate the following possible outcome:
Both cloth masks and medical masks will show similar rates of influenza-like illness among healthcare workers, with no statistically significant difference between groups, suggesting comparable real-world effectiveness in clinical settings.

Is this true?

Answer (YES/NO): NO